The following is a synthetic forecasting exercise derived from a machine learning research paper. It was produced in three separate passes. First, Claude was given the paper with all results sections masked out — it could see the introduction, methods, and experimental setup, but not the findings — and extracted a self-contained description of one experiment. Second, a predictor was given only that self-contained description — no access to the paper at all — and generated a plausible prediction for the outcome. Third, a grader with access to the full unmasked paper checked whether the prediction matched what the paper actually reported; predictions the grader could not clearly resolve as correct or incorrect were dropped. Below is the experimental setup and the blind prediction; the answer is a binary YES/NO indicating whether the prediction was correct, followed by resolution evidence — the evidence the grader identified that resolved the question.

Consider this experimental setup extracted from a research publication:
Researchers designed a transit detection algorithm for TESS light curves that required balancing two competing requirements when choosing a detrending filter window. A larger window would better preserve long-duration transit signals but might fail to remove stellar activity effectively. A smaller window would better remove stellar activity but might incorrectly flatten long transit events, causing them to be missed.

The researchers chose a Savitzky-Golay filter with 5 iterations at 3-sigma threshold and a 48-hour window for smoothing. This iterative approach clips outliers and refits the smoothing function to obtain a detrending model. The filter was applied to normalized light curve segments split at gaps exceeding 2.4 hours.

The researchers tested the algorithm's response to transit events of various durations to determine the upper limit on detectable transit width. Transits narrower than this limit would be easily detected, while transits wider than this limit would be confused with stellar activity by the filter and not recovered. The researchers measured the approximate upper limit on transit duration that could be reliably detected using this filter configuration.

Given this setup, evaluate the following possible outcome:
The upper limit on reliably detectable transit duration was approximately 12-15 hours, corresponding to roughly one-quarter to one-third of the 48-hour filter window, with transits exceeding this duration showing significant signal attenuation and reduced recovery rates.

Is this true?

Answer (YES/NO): NO